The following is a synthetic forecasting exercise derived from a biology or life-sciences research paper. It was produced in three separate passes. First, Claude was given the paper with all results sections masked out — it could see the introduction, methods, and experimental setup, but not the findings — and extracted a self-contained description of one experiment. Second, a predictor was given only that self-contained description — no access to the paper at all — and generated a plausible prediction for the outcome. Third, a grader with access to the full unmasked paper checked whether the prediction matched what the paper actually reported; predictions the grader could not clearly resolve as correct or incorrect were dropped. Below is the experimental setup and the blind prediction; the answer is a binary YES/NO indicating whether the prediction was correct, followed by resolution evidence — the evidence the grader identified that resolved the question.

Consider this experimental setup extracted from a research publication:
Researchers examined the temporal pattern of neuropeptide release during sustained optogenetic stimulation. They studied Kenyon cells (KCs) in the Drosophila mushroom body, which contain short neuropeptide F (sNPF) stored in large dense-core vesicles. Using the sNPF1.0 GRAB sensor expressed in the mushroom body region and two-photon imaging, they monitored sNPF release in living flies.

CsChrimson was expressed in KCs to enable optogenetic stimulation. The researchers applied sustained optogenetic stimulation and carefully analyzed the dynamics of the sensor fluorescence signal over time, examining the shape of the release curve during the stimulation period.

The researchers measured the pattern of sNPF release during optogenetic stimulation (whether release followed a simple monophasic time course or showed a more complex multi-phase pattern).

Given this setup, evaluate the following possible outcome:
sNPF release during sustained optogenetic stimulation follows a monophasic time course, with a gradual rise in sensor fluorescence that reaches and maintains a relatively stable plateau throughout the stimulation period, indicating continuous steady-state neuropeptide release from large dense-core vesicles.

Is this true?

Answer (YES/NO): NO